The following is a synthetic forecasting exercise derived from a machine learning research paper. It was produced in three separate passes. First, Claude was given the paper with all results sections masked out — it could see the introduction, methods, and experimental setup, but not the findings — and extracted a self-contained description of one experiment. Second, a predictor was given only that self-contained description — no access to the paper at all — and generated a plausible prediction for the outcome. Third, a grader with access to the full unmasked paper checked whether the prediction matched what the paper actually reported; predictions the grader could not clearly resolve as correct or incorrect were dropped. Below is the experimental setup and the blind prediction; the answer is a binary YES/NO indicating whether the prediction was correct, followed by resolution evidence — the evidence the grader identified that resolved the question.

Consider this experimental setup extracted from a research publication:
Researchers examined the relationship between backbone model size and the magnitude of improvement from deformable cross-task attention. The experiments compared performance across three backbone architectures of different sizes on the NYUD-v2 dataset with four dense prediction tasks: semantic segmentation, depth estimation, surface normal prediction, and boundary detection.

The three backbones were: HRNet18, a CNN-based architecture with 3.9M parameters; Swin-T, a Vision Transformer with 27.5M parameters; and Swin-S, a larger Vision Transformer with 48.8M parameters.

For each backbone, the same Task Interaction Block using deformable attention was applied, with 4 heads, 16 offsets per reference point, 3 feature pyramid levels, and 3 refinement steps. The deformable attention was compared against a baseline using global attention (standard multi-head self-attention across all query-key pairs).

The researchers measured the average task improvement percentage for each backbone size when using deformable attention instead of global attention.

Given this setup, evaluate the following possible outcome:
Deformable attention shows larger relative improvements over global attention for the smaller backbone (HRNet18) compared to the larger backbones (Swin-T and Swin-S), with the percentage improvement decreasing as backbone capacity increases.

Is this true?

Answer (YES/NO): YES